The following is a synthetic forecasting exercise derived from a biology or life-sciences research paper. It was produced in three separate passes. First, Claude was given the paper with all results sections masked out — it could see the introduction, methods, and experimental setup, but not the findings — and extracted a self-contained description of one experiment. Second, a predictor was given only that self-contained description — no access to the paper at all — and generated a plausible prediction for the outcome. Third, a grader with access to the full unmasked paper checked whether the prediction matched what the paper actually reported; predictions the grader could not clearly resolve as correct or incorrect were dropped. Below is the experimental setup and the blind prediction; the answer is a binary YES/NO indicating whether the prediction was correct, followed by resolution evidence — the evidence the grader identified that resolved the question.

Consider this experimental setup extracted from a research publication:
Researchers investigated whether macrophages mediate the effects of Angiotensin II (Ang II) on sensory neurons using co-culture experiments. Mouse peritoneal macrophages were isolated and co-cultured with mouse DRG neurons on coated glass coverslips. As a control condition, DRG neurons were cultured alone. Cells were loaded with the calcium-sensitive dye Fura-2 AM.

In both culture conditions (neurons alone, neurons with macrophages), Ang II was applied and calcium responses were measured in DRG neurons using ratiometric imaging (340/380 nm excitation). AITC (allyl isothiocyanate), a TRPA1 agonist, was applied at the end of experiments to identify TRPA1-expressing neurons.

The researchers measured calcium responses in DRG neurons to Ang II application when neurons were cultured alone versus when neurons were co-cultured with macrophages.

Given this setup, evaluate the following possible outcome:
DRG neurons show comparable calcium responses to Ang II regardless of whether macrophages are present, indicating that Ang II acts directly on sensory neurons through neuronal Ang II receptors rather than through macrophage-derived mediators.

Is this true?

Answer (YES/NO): NO